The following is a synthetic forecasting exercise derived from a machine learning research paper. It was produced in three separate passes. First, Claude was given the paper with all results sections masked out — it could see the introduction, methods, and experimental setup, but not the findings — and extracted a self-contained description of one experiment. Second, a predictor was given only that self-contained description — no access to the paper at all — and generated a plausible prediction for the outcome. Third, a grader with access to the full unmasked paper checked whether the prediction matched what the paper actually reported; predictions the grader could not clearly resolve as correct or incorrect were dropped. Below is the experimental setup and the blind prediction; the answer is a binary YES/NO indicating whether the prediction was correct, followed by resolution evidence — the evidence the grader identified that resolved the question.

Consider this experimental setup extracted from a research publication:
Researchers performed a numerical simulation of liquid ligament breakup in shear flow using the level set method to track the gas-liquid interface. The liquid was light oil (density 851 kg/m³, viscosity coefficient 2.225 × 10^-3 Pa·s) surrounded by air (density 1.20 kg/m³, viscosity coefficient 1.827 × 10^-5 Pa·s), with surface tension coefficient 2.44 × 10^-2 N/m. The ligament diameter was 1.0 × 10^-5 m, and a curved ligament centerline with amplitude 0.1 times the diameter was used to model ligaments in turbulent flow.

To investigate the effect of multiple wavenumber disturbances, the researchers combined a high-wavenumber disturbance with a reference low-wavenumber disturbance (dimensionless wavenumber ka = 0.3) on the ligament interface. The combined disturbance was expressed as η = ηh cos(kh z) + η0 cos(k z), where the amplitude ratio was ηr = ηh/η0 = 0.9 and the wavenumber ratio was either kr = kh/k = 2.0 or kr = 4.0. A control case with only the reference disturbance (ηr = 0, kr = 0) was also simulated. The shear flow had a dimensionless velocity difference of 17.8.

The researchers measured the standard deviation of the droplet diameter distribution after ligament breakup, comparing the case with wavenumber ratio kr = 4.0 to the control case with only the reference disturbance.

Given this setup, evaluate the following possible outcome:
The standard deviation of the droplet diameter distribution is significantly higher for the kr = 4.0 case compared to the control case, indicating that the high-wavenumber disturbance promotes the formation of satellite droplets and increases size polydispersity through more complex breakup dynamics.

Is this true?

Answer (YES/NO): NO